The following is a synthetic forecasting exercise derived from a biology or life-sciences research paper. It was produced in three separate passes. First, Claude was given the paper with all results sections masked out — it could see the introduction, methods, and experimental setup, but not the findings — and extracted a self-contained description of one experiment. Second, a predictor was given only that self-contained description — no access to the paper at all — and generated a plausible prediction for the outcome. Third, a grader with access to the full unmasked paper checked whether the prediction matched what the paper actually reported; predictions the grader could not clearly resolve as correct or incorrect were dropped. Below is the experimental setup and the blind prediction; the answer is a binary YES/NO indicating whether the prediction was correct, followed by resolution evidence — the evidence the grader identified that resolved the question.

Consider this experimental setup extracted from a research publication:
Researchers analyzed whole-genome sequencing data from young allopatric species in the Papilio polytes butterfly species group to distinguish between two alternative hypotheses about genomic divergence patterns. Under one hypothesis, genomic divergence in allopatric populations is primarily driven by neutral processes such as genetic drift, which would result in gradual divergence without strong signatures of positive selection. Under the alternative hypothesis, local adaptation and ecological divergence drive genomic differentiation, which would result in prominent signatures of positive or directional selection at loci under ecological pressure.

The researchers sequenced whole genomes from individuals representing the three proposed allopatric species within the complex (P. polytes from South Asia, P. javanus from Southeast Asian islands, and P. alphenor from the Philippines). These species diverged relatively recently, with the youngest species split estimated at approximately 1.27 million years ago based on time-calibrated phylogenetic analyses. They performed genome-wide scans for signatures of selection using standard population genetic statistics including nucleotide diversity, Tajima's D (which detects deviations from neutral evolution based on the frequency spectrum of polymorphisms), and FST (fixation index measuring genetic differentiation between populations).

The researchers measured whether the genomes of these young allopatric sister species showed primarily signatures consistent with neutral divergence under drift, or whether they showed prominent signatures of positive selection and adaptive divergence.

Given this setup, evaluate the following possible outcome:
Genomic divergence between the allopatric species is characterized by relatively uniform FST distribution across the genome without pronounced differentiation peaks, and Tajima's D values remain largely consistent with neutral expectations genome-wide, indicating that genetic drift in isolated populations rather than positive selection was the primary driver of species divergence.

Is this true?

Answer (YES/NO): NO